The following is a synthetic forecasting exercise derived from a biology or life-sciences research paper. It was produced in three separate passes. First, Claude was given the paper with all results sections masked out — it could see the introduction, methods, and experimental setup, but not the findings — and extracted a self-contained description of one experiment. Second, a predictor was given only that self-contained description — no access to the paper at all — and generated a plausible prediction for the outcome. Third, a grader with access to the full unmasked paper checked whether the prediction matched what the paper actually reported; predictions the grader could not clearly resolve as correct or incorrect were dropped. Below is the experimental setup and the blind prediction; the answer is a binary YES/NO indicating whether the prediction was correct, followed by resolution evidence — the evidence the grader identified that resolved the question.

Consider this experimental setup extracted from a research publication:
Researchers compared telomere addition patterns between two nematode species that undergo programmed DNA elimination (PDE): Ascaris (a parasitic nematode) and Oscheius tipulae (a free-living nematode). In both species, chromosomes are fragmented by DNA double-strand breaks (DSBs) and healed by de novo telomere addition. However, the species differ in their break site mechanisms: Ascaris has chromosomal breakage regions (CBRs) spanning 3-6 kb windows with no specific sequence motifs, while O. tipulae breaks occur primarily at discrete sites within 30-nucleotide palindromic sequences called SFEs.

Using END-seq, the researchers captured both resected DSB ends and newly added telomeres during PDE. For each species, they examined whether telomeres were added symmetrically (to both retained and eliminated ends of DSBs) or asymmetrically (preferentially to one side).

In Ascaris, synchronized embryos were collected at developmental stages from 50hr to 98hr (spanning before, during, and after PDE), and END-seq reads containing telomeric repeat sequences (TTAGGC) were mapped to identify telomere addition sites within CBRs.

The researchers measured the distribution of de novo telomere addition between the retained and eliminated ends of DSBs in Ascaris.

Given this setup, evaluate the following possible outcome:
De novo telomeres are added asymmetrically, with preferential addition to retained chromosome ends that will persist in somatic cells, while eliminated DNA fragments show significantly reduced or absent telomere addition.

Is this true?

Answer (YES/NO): YES